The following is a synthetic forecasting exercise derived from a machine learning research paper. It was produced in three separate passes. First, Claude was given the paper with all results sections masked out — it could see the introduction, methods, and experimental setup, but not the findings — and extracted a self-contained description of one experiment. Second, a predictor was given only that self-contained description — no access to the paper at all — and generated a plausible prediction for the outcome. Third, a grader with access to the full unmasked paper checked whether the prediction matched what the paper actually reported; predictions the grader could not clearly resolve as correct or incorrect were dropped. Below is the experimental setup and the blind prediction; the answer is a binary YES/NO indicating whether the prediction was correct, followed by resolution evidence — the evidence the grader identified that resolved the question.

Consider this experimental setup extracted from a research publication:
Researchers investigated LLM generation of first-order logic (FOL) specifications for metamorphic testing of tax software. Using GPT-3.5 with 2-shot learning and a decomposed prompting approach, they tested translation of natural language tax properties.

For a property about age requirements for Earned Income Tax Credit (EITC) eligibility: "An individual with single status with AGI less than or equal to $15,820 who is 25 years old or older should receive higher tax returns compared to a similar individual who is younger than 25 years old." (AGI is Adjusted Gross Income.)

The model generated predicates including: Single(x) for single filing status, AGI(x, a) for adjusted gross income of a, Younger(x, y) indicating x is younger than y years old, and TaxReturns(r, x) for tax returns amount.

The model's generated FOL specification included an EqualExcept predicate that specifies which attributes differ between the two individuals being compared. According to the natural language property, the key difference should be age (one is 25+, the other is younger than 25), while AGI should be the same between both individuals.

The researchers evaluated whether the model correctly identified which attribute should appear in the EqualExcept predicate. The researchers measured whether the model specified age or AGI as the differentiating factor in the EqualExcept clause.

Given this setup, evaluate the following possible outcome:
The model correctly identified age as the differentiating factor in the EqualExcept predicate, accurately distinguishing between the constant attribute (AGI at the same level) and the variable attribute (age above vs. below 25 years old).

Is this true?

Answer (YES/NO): NO